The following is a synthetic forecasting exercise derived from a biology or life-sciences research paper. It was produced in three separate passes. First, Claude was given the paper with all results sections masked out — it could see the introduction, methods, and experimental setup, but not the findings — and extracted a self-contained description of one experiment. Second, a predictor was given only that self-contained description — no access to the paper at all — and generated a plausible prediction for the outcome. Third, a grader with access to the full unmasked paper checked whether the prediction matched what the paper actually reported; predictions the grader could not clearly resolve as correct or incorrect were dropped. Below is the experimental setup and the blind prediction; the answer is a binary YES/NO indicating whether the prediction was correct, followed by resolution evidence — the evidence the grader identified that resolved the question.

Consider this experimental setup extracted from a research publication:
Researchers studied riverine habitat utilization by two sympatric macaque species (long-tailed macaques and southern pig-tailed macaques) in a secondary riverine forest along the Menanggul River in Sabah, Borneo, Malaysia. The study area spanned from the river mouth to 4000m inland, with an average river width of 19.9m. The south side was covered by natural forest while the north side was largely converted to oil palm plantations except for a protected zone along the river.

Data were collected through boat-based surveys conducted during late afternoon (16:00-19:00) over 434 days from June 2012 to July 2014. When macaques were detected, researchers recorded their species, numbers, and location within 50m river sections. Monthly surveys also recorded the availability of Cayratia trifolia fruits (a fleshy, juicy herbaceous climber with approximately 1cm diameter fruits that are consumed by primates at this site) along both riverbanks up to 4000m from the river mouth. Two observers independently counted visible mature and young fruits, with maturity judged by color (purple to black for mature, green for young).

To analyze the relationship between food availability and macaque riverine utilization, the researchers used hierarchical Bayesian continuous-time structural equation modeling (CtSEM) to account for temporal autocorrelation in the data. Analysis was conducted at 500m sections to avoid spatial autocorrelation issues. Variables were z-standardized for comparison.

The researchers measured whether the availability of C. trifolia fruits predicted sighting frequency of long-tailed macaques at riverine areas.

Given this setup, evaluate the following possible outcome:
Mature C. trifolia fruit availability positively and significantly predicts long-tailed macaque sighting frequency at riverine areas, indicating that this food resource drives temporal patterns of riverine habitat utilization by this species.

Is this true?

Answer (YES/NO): NO